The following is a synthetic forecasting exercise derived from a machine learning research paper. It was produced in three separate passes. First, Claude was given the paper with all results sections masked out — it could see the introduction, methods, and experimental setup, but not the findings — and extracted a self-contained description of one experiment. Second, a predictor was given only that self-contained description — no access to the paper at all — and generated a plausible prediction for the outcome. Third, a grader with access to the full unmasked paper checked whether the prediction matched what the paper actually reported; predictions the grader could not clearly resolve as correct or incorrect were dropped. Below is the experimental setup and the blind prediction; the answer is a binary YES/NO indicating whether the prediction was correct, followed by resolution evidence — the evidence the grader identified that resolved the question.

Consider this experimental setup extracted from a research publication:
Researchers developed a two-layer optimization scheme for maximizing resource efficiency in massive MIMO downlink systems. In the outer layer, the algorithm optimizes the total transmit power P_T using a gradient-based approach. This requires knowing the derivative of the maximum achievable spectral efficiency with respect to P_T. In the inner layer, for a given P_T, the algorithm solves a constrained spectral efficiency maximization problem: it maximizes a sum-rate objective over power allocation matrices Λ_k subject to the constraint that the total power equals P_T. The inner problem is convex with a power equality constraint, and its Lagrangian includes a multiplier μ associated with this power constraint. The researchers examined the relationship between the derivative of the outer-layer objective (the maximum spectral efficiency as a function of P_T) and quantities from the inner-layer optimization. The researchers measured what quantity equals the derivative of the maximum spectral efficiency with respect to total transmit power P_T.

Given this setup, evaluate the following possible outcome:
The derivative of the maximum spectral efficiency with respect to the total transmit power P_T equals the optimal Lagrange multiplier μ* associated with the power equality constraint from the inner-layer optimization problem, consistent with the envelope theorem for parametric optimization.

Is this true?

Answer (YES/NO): YES